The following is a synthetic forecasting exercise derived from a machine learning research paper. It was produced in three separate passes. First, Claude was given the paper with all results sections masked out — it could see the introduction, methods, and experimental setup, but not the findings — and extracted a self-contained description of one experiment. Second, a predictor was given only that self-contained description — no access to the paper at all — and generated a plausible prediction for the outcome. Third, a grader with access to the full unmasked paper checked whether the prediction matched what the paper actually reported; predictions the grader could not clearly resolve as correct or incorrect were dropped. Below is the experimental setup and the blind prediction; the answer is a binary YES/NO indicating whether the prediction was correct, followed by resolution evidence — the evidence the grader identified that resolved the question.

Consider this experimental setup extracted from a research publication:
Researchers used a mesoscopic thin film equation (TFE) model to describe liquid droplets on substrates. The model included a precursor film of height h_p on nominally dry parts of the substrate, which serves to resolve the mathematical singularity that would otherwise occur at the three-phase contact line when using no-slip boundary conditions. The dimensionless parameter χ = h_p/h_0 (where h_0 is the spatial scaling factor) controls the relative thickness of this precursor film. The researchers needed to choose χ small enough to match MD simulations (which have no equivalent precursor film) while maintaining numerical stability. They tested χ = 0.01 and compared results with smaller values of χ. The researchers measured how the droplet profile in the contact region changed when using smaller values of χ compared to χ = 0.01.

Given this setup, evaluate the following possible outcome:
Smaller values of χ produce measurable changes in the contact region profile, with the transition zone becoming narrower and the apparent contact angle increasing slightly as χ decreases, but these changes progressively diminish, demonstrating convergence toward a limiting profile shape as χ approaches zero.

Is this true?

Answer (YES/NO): NO